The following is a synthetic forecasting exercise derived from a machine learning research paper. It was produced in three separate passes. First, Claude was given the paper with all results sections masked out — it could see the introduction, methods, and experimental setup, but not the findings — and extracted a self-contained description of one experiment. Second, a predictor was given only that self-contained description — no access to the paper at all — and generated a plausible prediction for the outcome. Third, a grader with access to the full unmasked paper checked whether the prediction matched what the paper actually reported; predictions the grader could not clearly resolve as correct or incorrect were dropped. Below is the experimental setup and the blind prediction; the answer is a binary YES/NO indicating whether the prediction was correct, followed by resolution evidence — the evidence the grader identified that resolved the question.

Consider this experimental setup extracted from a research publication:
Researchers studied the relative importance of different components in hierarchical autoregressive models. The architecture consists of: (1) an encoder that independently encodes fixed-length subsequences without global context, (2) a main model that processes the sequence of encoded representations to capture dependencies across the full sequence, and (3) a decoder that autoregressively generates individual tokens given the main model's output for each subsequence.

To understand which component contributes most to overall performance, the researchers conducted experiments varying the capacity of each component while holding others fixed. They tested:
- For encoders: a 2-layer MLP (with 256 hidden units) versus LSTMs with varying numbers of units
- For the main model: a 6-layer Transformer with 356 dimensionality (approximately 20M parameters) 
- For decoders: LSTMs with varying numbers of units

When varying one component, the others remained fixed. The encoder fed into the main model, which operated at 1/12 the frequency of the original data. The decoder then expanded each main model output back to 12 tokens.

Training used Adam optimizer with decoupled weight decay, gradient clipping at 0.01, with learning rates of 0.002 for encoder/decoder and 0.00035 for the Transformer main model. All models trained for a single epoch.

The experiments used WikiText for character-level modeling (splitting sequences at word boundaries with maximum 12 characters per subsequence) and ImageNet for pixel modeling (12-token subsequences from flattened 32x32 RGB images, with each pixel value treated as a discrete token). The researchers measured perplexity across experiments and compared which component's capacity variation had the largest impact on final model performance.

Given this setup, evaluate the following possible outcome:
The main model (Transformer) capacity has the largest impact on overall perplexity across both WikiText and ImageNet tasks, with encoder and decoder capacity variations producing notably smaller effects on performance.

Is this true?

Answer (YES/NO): NO